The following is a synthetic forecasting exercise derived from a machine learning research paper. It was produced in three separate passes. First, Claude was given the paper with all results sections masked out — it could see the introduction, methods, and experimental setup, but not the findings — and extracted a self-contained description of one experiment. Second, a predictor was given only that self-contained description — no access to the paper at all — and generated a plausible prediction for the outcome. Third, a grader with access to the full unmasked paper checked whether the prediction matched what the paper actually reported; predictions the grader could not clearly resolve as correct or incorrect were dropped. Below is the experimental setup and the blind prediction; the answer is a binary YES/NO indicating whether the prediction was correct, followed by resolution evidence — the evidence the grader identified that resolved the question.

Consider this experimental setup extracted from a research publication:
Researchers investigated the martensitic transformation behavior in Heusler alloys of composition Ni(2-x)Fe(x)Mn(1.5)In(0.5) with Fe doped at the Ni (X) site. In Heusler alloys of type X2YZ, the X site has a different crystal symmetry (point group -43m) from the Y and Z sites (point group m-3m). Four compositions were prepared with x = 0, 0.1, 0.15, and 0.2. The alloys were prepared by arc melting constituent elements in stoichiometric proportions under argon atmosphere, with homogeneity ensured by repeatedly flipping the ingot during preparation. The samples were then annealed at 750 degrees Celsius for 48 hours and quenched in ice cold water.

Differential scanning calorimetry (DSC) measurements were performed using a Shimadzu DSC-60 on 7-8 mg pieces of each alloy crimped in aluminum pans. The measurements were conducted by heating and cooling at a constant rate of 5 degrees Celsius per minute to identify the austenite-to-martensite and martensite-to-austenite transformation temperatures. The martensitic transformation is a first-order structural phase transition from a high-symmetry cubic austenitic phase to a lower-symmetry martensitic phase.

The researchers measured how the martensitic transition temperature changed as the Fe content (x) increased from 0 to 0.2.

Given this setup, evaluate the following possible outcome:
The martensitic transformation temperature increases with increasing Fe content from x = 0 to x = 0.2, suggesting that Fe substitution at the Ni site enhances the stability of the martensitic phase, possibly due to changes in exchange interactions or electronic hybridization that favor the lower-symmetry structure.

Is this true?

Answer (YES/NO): NO